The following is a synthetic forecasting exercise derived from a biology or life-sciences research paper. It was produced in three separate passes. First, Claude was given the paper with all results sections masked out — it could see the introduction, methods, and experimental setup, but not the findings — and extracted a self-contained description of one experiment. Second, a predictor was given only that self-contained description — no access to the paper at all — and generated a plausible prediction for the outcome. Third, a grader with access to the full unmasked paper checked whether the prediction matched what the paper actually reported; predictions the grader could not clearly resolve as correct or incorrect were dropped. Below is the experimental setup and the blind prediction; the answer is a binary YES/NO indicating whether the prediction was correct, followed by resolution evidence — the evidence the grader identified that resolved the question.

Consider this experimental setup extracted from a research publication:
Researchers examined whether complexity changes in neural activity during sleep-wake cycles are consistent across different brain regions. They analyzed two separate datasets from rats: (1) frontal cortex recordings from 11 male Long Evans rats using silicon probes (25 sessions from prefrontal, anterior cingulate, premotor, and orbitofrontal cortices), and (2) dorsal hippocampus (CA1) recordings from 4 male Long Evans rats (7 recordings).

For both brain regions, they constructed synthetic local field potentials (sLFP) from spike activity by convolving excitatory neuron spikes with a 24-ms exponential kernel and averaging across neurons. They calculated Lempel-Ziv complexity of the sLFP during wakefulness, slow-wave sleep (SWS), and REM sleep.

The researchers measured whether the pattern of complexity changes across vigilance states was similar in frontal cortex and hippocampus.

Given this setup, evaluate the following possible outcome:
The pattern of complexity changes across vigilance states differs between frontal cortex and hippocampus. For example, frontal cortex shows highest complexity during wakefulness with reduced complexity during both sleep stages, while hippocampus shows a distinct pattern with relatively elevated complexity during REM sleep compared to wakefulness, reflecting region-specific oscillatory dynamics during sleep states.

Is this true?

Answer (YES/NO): NO